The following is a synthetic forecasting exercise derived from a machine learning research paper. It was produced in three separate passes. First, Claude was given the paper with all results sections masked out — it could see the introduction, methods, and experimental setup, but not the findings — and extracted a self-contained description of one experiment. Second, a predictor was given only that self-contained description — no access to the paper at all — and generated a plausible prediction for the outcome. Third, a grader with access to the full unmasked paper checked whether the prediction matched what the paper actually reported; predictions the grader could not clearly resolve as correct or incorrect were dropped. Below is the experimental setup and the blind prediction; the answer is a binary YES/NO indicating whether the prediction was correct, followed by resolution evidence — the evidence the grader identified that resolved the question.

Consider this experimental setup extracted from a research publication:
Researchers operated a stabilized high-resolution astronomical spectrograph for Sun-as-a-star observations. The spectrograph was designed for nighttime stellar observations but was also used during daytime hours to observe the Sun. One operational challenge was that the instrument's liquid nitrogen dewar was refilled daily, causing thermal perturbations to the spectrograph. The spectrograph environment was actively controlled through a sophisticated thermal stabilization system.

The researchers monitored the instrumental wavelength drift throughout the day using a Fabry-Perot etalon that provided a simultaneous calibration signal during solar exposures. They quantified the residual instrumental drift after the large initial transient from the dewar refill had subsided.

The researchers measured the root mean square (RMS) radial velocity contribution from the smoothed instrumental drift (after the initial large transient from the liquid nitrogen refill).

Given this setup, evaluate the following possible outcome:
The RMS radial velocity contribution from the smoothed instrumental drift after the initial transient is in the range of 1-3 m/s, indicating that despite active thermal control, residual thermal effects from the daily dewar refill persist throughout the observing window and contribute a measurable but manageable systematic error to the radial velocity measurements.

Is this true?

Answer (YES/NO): NO